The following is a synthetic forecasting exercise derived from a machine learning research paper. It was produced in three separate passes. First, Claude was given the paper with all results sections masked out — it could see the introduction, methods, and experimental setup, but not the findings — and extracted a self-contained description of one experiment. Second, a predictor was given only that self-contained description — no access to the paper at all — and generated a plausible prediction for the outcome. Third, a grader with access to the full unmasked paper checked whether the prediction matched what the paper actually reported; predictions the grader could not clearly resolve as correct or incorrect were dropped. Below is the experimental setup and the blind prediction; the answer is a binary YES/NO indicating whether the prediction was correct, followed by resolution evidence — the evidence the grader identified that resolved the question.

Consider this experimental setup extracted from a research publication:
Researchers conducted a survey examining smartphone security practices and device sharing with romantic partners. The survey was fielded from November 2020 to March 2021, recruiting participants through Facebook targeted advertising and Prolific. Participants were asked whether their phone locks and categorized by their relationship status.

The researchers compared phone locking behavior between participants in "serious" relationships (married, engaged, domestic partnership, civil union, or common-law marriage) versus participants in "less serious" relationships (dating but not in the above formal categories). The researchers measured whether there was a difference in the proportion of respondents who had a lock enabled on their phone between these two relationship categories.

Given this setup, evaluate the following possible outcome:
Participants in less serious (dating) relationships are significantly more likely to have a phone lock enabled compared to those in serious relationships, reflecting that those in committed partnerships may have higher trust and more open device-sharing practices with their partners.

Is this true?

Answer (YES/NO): NO